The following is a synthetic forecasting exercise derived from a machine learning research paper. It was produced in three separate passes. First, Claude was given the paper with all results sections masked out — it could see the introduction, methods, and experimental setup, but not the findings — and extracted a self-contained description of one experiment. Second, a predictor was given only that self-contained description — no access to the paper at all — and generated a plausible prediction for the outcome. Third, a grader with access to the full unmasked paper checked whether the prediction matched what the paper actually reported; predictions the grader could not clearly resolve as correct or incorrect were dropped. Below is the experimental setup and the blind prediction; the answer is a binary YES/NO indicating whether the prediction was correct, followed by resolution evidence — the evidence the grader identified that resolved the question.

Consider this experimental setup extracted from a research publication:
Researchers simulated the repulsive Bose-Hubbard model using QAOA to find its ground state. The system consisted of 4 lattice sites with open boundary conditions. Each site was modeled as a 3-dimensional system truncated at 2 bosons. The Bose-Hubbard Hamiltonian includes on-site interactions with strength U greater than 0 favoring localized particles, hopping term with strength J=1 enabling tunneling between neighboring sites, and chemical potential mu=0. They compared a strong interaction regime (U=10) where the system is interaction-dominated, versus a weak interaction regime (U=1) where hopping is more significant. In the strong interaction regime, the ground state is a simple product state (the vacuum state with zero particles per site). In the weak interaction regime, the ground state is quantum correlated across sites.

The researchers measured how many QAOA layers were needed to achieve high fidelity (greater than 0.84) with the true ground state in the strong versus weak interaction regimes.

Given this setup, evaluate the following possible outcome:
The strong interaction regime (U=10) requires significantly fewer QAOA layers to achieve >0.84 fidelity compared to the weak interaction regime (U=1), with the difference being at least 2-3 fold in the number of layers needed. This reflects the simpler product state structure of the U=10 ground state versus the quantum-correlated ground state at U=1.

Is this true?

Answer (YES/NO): YES